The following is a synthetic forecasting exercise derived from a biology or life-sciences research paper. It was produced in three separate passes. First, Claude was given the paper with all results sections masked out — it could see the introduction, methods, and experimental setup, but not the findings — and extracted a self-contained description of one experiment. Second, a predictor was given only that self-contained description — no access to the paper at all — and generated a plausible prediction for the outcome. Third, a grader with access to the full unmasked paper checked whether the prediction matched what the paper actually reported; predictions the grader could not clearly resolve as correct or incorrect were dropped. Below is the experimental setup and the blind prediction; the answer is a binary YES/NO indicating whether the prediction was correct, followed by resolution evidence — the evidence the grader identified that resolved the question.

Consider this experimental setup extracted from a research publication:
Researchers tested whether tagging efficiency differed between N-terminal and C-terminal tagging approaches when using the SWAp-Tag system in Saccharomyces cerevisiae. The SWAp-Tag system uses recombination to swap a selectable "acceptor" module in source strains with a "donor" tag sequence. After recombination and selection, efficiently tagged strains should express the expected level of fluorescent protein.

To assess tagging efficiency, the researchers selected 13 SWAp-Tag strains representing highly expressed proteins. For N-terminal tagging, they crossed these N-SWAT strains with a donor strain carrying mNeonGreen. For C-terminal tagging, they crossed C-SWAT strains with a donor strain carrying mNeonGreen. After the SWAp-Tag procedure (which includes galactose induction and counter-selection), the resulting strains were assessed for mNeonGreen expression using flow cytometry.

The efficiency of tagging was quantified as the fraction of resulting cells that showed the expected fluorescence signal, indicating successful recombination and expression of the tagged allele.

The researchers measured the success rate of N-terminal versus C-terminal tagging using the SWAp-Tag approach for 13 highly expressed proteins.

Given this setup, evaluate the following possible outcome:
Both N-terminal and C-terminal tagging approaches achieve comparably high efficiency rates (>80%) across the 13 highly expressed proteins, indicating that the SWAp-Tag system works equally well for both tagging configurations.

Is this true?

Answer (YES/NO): YES